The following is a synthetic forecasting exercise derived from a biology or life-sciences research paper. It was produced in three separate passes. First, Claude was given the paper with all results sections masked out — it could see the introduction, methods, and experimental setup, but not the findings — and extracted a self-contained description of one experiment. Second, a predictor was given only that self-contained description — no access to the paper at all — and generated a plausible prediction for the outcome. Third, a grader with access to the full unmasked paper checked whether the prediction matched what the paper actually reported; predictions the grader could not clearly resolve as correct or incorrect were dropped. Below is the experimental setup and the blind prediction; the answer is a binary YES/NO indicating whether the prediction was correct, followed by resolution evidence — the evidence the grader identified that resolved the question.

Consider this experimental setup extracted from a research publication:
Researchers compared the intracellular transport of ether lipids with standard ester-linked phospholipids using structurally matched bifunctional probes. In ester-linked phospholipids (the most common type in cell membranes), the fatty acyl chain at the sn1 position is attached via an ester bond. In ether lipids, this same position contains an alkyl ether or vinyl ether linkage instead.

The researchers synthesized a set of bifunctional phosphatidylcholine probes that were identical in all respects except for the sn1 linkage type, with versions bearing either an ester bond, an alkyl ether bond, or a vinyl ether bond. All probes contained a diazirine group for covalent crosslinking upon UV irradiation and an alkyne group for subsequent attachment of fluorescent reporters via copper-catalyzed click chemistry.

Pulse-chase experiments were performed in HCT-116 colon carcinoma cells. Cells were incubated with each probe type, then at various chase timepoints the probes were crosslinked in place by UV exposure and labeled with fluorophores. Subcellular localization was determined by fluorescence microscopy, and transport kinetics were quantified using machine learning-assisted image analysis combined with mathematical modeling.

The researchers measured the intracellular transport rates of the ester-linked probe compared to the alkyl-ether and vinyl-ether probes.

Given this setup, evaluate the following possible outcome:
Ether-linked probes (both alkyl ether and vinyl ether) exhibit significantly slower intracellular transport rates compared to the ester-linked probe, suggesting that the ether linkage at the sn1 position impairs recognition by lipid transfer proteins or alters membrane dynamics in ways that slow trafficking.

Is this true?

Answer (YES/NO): NO